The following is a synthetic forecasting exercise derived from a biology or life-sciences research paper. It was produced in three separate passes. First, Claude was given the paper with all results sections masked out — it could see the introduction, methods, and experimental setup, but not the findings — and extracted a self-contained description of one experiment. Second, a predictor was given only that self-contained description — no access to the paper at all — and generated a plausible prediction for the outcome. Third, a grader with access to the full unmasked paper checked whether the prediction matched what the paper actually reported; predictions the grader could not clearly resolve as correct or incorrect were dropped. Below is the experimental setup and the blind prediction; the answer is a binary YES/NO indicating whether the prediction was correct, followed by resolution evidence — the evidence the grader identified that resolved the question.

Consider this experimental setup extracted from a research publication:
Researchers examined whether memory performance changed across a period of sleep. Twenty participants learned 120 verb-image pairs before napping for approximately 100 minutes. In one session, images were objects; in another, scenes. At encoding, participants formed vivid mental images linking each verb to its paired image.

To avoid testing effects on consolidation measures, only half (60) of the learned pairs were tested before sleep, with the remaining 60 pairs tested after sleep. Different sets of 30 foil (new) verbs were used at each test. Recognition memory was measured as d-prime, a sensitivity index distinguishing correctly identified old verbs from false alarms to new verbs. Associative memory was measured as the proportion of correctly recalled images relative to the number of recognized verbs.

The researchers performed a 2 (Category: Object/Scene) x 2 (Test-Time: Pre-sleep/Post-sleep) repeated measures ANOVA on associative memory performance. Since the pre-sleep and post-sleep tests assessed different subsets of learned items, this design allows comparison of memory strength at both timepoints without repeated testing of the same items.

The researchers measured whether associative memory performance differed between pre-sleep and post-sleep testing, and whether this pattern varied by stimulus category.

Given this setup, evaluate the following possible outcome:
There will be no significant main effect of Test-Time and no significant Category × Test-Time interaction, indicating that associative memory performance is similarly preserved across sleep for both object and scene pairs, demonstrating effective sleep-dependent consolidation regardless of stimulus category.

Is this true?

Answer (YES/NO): NO